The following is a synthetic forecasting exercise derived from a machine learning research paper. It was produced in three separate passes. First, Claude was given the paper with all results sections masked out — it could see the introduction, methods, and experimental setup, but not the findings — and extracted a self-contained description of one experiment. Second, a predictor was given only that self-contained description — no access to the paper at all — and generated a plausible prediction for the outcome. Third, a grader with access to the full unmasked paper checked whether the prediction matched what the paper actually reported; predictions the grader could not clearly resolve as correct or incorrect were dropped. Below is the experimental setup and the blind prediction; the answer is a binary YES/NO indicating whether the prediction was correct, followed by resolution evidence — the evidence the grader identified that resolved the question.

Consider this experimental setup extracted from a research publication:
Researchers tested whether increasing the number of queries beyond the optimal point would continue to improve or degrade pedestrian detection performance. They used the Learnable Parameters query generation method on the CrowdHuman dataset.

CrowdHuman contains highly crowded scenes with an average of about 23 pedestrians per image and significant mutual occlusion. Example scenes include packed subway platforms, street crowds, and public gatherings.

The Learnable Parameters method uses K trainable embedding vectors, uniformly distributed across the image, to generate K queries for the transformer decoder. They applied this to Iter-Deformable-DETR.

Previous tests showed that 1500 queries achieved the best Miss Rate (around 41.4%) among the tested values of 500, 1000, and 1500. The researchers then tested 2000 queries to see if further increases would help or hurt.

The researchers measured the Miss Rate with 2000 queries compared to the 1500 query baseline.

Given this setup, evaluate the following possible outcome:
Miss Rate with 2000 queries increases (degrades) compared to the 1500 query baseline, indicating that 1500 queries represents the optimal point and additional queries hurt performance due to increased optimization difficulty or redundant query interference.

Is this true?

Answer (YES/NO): YES